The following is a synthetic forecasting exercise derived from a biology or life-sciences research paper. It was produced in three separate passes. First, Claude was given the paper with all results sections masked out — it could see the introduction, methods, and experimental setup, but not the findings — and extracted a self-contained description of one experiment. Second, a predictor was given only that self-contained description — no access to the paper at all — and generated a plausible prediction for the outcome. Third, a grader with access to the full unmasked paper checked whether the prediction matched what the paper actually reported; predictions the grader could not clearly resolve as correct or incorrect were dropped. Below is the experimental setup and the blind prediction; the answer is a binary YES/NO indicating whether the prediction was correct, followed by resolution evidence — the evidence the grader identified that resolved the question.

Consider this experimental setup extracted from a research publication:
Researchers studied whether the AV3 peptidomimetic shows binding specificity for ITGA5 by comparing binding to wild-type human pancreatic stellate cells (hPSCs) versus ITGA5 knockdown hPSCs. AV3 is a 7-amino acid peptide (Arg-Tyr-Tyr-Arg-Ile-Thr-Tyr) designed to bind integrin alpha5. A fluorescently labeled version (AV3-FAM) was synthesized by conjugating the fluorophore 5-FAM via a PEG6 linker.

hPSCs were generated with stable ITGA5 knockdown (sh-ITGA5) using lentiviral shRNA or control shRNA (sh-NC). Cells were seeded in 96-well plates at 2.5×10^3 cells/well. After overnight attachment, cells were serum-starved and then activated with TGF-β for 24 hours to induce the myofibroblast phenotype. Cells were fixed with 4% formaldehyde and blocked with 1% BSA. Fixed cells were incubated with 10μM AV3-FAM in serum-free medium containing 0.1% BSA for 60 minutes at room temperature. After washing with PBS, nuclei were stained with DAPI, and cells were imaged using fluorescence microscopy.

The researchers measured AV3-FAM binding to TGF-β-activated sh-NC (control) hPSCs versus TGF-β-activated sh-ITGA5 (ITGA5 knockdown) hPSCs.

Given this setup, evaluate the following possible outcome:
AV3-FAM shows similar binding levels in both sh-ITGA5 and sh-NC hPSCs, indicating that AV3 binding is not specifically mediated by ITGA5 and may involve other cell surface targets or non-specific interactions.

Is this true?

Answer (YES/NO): NO